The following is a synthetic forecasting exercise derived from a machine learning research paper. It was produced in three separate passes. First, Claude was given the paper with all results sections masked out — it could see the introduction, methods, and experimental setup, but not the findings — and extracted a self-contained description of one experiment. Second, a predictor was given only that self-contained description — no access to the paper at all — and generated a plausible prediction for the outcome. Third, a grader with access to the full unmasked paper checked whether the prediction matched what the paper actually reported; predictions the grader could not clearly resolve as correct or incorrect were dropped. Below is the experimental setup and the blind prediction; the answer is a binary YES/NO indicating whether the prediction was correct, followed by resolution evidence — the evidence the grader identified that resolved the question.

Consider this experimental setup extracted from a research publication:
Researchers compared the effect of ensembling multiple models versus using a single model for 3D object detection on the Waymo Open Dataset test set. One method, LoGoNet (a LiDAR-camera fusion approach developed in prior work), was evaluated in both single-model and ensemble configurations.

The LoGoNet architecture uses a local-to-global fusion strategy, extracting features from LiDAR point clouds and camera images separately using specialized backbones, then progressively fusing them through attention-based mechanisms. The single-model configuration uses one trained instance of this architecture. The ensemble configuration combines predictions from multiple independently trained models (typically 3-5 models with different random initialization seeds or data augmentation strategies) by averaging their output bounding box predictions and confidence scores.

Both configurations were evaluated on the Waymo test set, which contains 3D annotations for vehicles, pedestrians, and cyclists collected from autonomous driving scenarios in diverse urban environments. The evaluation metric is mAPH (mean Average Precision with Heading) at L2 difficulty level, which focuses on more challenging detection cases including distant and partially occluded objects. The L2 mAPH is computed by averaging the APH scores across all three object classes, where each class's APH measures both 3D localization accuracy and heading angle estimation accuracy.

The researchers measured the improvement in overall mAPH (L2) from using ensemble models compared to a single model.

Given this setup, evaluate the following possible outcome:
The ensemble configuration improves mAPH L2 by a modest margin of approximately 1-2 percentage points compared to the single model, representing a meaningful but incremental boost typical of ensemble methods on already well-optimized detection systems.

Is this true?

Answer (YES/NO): NO